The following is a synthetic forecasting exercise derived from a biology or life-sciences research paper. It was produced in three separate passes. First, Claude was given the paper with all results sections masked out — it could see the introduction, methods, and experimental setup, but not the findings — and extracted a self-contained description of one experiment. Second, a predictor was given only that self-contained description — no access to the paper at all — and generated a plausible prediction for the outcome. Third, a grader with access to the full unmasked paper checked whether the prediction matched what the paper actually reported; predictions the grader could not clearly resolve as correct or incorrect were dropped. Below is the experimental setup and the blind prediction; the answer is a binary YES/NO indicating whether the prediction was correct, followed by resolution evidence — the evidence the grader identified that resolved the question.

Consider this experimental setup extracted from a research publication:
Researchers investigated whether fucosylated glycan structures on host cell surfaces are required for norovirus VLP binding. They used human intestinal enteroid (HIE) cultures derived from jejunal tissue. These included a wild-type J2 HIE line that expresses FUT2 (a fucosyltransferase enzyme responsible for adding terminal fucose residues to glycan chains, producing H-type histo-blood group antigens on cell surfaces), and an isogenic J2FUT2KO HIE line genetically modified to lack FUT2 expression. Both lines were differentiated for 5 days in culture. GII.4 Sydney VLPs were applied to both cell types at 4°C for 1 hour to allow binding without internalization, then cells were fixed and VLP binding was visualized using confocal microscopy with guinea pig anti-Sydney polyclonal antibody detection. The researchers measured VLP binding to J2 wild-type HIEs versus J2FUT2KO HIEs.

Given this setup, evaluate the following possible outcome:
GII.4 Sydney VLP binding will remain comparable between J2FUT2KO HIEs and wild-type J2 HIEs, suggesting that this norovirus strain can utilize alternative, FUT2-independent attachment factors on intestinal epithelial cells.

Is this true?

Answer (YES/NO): NO